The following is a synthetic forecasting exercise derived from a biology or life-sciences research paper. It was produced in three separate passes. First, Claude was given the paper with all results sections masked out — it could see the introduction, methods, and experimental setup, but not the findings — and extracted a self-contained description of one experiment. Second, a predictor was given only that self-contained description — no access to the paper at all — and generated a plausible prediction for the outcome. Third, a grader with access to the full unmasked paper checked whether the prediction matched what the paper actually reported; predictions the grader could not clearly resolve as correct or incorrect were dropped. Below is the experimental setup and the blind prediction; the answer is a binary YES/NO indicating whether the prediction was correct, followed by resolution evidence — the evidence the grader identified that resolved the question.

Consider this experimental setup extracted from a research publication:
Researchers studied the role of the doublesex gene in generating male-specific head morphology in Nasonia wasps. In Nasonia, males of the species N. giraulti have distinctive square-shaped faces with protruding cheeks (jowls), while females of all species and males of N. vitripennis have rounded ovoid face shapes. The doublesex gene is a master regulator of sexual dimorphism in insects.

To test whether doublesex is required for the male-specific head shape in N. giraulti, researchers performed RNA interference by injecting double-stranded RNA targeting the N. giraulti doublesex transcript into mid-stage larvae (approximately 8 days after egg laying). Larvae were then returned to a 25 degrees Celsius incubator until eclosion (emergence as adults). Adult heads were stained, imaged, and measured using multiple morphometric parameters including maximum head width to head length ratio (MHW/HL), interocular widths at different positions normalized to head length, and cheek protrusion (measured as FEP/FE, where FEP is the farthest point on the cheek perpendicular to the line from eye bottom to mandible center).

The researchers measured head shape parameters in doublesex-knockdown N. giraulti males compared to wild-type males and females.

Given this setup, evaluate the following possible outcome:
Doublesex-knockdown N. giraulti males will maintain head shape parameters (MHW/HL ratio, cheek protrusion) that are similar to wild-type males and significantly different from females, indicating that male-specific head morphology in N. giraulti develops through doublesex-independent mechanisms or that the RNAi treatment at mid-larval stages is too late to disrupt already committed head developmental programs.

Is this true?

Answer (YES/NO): NO